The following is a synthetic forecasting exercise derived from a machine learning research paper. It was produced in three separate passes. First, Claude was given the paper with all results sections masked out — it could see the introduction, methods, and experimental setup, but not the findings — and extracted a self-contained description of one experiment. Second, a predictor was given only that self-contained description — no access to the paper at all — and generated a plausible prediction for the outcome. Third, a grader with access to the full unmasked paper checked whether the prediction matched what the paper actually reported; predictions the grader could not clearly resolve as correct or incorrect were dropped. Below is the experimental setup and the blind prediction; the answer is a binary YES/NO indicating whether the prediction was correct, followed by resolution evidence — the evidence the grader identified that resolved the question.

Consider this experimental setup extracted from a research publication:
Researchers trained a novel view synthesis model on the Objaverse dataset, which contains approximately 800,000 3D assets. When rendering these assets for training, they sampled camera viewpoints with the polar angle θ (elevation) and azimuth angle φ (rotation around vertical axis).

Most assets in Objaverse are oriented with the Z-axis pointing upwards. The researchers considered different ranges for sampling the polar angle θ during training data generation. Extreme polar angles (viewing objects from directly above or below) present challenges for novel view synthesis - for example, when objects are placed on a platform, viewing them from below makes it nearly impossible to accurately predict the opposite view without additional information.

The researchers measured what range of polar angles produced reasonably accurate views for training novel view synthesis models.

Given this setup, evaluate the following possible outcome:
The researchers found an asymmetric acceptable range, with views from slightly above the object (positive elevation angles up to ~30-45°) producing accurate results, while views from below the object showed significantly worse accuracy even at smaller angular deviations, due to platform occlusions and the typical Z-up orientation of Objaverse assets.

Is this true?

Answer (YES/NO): NO